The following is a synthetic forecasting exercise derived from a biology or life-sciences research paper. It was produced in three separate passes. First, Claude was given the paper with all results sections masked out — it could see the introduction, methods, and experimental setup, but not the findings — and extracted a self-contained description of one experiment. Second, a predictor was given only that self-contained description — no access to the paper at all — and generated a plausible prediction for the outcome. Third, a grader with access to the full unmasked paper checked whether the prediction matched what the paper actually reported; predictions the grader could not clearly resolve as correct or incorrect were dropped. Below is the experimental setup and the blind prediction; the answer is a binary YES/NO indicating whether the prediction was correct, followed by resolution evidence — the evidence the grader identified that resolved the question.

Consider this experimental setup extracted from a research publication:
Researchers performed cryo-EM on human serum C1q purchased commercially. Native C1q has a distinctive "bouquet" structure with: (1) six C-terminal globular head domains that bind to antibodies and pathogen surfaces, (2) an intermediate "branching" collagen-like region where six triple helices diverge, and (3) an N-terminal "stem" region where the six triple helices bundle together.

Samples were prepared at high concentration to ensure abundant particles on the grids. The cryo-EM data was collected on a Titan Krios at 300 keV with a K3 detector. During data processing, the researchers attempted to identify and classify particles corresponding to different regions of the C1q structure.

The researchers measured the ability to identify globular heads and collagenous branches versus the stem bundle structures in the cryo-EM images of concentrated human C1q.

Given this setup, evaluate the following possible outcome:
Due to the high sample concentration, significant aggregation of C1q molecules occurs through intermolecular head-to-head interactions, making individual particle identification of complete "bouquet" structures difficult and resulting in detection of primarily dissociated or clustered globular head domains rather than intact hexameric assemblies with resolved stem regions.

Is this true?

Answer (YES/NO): NO